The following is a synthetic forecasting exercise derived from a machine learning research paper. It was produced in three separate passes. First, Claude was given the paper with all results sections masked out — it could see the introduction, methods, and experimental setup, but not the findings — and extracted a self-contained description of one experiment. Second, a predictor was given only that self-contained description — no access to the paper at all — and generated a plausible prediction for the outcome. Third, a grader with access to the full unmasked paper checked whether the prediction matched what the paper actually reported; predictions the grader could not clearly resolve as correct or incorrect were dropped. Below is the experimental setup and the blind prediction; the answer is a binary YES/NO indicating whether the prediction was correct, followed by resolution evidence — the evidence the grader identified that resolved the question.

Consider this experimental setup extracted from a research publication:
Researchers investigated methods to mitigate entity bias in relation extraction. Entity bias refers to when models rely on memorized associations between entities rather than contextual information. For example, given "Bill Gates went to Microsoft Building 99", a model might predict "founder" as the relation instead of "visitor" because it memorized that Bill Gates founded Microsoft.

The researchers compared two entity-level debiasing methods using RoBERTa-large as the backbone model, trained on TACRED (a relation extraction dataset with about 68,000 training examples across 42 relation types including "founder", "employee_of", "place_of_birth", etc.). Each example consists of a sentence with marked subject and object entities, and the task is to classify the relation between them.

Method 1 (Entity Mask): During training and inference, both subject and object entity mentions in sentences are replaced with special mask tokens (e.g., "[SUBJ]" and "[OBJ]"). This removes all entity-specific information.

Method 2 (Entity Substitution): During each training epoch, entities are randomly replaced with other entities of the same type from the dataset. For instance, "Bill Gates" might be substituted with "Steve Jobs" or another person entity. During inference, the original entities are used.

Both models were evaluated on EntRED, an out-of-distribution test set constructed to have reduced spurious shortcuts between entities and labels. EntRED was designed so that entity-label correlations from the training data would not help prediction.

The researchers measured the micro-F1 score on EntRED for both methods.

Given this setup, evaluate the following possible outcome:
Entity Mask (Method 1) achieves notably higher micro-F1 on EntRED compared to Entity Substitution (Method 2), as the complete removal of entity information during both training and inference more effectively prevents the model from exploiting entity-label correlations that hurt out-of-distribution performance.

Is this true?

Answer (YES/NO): NO